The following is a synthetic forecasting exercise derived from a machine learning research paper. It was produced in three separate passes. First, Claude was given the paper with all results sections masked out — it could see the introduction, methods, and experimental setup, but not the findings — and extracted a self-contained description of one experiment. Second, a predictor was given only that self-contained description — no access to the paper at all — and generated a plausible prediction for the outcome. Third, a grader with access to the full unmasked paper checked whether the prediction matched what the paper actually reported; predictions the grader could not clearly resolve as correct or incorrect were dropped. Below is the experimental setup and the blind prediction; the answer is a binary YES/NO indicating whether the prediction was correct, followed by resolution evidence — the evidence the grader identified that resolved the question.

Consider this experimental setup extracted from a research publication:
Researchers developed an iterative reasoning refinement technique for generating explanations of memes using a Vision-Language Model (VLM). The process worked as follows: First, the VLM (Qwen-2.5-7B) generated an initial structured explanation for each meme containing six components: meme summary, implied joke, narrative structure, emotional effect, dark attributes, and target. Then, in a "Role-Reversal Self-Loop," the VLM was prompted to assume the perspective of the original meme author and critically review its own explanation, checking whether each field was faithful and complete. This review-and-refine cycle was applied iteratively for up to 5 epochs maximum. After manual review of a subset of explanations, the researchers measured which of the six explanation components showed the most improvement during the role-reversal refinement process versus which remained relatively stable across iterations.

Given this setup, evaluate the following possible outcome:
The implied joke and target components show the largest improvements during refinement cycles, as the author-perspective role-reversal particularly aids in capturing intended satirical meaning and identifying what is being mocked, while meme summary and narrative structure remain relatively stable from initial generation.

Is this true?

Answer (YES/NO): NO